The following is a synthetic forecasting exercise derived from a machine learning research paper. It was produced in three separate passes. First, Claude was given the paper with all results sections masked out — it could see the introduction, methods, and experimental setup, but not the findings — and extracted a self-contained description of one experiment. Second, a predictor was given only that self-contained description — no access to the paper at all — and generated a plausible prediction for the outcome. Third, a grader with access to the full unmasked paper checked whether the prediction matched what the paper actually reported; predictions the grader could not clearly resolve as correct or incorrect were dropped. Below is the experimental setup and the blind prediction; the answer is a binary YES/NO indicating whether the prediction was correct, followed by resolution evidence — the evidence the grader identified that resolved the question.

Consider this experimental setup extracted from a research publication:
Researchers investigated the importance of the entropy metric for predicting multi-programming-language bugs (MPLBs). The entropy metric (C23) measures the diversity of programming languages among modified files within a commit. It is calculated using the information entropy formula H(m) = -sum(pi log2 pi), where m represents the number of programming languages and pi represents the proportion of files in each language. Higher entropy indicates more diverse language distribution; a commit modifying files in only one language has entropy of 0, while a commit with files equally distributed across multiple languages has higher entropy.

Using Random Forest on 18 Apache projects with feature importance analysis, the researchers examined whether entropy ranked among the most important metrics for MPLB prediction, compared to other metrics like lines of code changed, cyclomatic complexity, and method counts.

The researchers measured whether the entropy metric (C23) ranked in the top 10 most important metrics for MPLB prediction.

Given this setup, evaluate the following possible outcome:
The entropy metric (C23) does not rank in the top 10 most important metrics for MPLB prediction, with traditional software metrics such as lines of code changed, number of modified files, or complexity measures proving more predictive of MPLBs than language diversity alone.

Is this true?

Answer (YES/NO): YES